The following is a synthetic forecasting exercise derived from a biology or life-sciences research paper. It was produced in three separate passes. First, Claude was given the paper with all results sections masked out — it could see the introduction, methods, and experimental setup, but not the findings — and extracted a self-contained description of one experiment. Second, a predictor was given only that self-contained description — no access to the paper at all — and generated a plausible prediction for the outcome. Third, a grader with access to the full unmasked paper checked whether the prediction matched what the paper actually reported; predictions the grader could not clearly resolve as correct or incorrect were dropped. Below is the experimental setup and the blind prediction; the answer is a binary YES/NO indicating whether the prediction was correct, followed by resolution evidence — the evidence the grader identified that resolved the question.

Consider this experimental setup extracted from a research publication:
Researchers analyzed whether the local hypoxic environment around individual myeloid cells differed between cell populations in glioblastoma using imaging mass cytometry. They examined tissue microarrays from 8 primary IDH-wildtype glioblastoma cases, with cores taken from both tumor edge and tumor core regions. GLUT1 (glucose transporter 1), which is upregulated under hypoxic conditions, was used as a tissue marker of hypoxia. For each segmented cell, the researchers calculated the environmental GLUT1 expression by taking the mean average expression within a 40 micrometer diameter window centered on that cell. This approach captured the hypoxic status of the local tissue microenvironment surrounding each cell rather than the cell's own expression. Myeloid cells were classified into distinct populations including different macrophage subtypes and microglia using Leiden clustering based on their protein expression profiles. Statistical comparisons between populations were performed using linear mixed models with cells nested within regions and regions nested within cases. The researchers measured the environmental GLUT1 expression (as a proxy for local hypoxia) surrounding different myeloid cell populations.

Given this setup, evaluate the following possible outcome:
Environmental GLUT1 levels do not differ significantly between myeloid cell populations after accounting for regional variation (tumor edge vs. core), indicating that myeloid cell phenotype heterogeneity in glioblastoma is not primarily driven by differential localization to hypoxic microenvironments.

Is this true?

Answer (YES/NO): NO